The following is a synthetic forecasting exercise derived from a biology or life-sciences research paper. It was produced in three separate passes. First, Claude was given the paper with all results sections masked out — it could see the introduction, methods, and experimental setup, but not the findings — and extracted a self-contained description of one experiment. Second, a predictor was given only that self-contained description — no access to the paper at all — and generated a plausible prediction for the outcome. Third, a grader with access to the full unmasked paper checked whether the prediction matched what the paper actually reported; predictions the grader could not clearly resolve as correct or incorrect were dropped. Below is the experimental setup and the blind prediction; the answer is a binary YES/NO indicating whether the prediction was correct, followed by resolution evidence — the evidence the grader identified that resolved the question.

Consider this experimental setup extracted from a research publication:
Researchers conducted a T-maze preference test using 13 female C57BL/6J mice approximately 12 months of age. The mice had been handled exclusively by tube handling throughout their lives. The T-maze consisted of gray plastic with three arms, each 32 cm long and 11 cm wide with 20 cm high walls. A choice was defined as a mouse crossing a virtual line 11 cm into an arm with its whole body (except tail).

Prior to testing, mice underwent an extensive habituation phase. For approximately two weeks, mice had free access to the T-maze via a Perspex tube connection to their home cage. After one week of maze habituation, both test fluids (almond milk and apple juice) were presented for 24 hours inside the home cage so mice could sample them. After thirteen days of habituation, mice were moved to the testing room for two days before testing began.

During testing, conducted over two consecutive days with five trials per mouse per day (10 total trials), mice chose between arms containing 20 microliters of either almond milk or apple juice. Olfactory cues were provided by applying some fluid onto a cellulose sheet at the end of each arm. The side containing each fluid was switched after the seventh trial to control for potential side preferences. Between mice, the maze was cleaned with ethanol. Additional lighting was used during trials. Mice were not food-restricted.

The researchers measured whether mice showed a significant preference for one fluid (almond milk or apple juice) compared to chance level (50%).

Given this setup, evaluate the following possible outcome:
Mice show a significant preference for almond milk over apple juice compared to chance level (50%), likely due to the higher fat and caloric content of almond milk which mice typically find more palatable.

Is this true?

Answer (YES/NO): NO